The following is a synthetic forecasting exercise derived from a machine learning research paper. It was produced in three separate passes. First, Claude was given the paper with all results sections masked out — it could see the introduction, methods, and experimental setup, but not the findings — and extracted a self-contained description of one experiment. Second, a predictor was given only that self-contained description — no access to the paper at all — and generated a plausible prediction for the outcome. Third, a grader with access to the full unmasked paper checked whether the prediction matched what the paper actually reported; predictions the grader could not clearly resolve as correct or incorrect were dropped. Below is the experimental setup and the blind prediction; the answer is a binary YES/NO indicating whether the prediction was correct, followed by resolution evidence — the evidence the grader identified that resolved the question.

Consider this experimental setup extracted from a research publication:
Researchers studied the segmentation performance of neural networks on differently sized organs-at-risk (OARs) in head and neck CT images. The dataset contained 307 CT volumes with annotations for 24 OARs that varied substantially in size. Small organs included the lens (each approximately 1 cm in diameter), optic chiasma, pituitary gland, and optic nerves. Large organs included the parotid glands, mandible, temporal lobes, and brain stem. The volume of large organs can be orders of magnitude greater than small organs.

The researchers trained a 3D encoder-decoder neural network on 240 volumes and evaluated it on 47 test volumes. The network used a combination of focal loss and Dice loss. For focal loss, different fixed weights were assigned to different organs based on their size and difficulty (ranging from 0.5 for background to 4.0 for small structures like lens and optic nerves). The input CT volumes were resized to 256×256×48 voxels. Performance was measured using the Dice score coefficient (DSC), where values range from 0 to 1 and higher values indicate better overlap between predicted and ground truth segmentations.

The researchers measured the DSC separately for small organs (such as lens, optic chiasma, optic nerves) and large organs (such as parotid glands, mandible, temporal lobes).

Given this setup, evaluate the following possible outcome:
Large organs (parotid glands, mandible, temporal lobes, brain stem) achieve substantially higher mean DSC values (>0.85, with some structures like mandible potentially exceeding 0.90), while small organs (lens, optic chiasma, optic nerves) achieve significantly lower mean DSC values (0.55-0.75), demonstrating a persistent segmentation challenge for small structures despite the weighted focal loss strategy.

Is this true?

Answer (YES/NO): NO